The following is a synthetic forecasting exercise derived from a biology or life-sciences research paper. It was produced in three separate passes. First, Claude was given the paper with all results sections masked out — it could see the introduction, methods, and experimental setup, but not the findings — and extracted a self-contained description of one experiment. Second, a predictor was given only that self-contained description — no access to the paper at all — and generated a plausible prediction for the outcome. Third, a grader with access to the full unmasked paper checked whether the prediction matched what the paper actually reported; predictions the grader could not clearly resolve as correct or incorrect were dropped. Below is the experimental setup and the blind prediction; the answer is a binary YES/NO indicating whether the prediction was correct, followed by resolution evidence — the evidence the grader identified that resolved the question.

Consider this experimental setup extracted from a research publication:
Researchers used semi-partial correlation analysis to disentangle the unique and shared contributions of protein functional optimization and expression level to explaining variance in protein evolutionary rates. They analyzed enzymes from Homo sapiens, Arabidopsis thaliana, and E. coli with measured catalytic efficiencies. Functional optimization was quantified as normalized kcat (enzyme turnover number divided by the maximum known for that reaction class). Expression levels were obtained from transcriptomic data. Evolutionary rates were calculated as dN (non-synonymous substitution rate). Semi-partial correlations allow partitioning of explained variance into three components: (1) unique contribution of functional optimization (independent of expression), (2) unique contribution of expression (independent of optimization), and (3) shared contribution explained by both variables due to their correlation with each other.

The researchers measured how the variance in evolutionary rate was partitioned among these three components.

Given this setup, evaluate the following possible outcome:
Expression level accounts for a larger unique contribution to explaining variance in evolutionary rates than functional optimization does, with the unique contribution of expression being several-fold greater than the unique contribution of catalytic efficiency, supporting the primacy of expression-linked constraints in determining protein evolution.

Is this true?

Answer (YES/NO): NO